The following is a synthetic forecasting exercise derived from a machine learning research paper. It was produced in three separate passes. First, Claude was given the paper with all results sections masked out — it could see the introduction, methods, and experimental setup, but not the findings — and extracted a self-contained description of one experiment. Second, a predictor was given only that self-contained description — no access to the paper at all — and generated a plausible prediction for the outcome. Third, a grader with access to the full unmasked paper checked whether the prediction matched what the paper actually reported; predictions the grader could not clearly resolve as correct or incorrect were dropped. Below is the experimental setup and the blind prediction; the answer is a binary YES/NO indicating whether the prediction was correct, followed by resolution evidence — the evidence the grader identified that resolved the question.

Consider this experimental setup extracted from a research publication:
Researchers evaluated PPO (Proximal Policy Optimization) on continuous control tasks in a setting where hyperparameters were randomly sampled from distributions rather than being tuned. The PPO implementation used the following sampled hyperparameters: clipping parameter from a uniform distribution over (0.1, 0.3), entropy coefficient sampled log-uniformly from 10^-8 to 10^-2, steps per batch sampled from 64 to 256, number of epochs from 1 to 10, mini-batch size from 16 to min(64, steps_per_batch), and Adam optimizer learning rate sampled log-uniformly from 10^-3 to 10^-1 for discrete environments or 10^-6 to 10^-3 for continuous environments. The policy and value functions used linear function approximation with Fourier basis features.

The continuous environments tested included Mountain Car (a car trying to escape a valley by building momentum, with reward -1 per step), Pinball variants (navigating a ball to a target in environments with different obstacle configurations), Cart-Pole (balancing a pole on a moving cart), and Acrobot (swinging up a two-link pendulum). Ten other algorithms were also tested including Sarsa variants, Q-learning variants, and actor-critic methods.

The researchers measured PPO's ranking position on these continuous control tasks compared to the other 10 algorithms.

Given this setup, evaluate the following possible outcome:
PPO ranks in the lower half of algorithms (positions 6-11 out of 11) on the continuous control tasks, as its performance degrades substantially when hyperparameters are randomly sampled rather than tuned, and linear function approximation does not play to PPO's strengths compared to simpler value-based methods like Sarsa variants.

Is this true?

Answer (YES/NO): NO